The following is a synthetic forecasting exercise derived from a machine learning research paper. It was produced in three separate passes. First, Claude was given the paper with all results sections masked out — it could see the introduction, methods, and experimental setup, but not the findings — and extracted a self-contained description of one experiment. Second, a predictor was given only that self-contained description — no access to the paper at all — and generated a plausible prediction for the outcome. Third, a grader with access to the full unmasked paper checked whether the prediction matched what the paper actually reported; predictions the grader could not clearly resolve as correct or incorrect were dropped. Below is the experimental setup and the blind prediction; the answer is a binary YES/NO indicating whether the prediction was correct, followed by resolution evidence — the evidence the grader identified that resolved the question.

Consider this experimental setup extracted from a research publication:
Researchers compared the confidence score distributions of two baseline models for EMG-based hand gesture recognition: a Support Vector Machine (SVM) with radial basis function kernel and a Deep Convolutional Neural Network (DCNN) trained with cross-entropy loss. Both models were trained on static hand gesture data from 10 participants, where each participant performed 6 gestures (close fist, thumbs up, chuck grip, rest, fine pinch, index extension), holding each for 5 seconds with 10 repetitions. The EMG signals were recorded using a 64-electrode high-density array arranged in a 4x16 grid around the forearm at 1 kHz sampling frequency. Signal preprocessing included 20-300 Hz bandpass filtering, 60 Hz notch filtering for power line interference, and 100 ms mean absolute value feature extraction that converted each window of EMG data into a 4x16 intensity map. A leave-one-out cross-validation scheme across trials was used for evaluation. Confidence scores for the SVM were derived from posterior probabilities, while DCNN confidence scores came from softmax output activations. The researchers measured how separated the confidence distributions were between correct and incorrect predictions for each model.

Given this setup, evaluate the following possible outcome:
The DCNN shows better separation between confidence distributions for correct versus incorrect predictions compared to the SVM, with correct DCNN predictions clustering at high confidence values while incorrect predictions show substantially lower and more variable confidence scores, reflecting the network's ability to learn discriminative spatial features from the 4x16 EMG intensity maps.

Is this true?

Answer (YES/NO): NO